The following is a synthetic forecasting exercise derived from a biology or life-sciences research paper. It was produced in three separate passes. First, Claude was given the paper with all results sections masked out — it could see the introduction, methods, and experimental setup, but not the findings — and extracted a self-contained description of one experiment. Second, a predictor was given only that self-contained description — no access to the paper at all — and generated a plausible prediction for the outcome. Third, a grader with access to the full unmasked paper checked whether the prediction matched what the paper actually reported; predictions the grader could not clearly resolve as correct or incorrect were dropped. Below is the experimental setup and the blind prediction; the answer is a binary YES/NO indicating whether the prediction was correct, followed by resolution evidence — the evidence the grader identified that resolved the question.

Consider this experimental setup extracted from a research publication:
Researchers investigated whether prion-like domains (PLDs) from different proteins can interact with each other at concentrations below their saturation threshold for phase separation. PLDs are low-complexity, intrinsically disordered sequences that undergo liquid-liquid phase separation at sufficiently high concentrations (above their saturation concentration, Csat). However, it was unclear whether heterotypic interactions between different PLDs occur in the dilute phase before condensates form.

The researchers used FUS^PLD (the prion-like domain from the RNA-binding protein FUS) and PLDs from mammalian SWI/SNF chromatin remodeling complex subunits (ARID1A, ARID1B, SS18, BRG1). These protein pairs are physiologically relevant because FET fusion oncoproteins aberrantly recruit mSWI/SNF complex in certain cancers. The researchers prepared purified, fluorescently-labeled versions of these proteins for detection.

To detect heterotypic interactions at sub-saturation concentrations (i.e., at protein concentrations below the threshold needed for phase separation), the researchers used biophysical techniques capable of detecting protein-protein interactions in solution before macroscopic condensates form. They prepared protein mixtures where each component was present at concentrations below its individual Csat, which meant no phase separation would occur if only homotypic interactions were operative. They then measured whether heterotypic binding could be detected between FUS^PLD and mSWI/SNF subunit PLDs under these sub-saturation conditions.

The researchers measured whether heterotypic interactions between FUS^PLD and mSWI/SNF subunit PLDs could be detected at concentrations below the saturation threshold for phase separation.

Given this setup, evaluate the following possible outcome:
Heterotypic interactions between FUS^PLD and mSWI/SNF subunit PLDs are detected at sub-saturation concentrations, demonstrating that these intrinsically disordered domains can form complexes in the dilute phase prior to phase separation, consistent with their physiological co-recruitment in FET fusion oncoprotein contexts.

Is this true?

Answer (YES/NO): YES